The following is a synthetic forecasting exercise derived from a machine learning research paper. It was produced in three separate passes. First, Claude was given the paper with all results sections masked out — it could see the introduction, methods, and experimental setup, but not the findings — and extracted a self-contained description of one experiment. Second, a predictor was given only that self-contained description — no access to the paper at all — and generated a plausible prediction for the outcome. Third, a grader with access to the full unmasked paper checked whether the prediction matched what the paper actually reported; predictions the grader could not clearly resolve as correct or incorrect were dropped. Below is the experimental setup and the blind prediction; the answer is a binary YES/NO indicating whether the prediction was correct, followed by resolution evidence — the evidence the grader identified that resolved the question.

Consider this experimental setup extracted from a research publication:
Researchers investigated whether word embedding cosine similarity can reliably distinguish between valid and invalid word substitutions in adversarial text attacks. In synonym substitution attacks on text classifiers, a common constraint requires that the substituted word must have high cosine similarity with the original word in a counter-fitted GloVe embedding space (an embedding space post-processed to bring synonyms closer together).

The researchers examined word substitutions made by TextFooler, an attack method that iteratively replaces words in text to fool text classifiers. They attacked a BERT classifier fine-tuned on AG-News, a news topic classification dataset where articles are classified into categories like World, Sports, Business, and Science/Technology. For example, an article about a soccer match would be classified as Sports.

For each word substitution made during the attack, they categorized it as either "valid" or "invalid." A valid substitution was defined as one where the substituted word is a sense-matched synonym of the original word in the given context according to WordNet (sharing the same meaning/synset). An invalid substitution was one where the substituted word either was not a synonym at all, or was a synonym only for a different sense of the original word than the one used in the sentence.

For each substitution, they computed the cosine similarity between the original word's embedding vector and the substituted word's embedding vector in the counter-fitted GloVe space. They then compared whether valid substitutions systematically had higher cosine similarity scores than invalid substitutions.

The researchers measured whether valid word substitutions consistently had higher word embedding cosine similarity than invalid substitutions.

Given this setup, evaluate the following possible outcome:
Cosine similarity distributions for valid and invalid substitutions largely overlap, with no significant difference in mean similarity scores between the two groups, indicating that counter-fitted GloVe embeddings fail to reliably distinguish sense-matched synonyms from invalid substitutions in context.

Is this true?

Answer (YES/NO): NO